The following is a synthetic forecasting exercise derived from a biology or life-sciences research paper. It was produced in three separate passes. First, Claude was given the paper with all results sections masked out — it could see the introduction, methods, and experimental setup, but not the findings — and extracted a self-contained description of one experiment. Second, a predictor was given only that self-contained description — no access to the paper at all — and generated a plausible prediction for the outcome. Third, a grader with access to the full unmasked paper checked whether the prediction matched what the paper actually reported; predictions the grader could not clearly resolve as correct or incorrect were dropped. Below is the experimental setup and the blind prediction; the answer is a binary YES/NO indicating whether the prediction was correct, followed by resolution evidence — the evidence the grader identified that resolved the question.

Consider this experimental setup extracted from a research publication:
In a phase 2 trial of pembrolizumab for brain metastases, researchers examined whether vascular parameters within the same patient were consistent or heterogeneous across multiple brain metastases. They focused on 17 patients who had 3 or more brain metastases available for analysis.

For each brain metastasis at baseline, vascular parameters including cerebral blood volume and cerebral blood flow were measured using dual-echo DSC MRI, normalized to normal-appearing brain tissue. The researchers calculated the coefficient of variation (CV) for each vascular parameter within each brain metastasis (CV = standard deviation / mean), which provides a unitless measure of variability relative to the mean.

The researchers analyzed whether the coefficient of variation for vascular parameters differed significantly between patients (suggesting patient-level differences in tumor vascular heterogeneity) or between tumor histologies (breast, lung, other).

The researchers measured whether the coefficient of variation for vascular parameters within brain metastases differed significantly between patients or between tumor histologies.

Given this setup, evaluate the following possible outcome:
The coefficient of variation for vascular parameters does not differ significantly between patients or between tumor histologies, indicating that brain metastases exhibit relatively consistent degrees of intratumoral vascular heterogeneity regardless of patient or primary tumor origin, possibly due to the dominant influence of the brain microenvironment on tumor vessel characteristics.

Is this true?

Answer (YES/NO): NO